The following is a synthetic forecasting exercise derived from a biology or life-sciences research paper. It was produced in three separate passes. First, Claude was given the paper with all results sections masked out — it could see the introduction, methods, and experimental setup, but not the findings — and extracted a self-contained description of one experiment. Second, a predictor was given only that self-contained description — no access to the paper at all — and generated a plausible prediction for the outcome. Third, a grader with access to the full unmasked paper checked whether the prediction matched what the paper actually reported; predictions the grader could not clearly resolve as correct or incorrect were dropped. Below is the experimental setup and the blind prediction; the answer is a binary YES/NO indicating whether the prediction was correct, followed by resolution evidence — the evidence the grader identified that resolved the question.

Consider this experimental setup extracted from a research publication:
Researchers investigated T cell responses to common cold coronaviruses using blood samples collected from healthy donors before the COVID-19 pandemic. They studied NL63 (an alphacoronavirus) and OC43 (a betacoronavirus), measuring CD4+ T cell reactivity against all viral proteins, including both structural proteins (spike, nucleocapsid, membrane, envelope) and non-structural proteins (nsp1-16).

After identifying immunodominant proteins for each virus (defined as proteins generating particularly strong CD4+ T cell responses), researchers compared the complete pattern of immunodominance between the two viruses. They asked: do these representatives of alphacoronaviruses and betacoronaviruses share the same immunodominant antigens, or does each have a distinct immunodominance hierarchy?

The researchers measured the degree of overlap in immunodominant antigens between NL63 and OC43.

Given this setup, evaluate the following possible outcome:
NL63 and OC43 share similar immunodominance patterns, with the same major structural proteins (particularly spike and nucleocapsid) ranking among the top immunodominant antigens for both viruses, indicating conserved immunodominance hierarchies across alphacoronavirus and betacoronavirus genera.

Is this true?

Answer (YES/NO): YES